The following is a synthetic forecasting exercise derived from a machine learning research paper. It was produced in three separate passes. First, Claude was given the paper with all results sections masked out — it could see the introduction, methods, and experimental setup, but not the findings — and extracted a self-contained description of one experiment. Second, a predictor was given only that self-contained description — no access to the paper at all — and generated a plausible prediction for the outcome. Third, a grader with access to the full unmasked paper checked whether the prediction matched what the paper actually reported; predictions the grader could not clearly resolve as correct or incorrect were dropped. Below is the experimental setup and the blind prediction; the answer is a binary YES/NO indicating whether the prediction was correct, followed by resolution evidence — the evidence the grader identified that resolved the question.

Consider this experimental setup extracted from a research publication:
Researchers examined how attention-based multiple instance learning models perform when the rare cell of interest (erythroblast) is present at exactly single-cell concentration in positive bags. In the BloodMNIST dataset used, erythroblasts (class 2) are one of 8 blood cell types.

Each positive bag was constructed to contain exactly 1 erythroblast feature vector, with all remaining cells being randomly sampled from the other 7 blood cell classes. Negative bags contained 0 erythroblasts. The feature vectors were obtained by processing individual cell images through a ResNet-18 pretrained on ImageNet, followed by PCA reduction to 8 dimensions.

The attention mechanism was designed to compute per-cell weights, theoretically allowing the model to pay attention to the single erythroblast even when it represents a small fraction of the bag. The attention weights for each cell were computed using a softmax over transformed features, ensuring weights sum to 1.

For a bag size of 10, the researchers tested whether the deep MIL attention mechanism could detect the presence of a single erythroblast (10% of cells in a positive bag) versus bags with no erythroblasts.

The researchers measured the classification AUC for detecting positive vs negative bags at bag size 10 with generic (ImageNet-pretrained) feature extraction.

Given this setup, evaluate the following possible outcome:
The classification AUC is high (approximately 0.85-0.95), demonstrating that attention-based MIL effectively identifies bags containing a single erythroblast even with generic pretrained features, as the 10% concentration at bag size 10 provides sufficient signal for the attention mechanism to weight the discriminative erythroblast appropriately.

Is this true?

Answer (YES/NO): NO